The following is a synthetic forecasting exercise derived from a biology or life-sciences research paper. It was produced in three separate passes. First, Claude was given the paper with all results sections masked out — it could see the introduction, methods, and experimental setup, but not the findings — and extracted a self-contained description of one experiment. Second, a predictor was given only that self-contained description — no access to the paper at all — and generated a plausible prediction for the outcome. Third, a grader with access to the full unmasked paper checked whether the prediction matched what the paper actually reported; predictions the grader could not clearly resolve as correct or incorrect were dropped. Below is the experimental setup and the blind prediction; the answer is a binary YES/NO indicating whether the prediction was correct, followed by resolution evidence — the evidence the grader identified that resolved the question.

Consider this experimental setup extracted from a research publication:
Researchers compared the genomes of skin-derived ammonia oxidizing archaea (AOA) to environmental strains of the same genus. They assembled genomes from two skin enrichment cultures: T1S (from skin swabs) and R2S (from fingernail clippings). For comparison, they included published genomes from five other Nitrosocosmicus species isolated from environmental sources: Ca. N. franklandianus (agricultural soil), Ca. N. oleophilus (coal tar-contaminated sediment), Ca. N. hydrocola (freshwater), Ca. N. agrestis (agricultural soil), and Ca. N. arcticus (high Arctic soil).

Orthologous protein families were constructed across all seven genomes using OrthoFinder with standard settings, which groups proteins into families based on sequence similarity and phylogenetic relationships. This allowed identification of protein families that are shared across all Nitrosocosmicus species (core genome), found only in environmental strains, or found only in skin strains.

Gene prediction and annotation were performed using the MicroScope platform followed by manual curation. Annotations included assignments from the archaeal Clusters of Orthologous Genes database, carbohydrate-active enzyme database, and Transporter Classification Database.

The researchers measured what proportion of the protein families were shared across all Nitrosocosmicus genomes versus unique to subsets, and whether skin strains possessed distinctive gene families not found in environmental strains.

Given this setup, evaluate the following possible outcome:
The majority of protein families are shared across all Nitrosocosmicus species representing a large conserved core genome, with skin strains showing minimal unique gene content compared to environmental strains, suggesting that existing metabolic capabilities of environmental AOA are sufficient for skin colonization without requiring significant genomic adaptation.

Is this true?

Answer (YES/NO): NO